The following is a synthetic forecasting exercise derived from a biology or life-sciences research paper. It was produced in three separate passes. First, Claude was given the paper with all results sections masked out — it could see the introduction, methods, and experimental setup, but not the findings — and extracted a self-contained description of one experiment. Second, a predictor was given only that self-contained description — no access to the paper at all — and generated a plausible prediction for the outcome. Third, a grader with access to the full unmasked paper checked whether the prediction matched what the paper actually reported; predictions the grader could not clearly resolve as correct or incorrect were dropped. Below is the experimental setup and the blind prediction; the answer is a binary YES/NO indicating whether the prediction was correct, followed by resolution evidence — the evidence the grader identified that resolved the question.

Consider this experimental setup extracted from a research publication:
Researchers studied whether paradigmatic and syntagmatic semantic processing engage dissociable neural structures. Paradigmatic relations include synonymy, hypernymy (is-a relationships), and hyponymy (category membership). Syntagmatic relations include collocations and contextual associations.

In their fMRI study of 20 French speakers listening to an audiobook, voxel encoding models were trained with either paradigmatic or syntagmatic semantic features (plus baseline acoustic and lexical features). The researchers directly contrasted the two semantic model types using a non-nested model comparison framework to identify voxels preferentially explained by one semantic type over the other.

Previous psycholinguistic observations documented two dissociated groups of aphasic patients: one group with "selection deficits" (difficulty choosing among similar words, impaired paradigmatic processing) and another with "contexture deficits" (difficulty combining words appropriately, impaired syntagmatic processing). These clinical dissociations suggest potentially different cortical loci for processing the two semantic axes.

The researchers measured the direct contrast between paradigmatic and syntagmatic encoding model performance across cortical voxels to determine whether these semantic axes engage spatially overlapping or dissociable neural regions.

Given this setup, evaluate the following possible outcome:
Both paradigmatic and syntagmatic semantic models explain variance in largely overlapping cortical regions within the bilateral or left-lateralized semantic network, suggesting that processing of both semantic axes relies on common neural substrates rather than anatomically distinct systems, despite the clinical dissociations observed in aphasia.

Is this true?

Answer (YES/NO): YES